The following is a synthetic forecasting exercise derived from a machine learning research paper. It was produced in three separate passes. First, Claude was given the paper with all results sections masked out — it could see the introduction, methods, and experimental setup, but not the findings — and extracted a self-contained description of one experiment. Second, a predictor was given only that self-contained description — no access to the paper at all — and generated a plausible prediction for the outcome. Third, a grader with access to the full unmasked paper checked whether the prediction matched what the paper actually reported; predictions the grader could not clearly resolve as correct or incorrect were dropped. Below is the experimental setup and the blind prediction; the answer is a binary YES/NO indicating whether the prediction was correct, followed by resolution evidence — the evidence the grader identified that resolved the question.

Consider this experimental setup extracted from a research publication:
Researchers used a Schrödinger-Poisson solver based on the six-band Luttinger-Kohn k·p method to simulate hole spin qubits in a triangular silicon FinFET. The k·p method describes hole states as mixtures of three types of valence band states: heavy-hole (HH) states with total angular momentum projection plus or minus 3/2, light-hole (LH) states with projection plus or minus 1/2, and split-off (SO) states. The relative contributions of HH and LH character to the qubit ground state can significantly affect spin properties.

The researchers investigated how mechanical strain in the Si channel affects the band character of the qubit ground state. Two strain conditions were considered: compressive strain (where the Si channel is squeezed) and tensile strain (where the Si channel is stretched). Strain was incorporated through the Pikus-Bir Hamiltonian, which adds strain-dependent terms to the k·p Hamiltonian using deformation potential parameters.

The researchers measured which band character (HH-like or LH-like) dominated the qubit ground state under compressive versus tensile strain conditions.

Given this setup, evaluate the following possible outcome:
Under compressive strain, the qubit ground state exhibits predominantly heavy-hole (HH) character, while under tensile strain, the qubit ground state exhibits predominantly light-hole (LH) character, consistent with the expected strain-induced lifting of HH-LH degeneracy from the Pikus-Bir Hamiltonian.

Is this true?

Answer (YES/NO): NO